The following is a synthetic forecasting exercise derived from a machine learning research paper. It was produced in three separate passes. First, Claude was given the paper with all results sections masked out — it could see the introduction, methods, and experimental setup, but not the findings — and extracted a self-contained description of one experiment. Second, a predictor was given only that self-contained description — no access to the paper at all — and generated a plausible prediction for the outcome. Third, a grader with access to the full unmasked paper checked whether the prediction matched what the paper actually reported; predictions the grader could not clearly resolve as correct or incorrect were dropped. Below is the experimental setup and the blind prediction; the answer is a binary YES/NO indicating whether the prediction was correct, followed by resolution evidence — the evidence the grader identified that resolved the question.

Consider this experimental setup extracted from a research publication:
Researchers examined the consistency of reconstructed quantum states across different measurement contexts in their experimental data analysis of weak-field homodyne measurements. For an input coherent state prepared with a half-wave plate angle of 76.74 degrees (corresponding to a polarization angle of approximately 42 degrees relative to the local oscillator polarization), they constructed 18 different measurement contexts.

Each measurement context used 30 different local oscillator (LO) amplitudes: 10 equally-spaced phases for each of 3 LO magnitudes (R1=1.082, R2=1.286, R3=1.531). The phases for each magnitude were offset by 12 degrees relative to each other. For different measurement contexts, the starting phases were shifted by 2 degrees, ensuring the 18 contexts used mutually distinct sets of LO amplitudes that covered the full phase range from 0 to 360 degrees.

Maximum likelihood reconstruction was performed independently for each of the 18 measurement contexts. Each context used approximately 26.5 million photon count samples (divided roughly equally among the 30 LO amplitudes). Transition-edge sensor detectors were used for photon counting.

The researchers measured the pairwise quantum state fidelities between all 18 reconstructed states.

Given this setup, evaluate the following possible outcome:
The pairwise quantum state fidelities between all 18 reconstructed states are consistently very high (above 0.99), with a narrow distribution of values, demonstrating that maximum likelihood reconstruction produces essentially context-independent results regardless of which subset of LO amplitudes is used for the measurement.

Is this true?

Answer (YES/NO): YES